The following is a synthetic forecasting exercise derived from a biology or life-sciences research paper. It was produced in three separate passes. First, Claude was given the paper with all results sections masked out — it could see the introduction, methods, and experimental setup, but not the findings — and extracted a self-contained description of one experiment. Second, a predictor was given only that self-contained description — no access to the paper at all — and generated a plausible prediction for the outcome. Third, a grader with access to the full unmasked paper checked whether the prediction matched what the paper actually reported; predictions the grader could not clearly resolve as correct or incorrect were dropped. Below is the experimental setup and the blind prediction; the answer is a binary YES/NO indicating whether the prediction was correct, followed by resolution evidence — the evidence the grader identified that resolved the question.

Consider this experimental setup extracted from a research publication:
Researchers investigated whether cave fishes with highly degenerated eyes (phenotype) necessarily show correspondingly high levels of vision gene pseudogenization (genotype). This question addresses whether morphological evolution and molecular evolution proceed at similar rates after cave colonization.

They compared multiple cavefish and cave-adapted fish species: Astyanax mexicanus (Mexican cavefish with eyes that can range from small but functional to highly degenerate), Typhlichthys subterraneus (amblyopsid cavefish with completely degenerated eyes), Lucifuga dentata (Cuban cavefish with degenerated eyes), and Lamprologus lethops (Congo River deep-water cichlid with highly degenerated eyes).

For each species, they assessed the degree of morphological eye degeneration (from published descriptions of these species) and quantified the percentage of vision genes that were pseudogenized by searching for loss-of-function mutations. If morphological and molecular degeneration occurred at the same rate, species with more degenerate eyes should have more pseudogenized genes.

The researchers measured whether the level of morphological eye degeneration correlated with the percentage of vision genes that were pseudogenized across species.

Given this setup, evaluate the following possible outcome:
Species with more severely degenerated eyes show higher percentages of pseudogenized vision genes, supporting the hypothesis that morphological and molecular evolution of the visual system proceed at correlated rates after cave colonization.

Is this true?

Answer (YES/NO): NO